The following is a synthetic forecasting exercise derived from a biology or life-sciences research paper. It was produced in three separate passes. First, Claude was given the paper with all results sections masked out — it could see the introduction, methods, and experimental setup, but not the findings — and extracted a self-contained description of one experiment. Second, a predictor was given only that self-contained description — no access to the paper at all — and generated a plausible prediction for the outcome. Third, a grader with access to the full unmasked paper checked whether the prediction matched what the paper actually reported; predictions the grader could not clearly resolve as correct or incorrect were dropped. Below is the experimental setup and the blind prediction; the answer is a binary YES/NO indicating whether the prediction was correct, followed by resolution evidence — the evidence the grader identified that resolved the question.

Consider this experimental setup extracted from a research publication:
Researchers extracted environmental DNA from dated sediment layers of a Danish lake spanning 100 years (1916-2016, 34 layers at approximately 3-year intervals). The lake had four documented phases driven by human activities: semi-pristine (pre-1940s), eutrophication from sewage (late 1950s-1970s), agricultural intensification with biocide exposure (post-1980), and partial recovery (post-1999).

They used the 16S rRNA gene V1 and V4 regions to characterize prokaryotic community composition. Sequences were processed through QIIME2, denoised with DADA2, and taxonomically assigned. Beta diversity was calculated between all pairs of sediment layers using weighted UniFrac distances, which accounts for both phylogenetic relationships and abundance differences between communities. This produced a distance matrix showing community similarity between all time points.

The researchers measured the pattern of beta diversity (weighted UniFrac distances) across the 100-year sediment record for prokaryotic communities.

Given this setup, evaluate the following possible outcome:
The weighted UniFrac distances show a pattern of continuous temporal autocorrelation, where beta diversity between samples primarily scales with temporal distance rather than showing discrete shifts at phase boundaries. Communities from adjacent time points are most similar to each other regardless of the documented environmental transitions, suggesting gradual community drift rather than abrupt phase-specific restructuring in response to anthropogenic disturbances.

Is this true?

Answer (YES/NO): NO